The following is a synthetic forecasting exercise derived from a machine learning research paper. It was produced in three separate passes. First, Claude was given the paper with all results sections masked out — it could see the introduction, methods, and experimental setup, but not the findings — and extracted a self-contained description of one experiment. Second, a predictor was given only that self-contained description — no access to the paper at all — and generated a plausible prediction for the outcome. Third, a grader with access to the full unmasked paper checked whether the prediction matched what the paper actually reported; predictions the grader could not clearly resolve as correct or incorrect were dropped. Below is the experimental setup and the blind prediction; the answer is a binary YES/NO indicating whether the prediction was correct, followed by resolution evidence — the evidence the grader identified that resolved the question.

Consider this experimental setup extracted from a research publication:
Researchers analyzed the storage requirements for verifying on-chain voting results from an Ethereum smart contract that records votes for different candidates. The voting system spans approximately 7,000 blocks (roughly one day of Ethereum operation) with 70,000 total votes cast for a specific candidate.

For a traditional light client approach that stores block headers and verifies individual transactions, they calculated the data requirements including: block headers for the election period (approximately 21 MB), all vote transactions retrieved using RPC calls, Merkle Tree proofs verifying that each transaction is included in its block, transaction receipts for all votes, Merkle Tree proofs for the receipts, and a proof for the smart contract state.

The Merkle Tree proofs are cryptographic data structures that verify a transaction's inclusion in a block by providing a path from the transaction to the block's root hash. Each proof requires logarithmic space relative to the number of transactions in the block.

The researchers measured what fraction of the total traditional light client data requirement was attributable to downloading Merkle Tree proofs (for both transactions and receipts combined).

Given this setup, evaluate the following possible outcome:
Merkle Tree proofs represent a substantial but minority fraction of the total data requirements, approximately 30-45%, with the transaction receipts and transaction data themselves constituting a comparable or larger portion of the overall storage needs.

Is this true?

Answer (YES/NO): NO